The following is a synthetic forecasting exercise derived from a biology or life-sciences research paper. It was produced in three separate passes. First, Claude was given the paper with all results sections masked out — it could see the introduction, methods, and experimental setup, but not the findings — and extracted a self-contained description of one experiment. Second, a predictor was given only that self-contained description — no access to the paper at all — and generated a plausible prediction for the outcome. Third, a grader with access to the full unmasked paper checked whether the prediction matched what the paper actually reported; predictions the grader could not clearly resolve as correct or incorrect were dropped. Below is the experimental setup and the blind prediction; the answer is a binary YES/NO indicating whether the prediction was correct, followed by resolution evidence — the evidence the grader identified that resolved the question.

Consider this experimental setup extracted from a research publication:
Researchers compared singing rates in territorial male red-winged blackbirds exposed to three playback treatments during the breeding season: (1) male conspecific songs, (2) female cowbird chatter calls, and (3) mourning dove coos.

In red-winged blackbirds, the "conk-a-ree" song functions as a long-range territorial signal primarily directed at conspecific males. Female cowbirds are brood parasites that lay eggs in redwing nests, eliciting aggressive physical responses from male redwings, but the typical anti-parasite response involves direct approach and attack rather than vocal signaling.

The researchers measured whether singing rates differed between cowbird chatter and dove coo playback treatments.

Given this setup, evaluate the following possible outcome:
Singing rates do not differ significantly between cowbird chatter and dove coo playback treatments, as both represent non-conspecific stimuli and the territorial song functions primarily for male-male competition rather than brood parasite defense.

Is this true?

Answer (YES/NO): YES